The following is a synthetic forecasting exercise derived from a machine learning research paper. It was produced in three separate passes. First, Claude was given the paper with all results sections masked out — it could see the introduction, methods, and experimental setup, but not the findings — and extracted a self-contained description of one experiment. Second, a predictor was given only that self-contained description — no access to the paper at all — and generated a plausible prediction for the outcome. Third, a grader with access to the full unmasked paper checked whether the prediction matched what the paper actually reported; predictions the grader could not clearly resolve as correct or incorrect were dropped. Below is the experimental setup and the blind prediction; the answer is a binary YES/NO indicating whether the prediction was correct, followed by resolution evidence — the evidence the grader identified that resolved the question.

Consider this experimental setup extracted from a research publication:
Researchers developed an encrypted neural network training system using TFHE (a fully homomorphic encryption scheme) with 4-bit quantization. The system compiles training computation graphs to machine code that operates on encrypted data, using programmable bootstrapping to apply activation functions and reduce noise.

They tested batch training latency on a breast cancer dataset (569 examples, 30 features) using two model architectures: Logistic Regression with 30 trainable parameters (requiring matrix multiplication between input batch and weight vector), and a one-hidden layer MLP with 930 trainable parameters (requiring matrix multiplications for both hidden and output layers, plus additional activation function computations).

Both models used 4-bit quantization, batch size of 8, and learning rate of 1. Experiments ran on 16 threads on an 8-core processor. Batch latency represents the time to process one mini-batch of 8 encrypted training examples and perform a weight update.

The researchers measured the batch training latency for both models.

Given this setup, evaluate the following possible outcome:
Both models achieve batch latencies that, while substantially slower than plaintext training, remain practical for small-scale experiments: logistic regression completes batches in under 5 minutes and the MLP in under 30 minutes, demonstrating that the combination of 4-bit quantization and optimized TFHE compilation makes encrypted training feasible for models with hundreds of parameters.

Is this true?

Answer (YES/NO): YES